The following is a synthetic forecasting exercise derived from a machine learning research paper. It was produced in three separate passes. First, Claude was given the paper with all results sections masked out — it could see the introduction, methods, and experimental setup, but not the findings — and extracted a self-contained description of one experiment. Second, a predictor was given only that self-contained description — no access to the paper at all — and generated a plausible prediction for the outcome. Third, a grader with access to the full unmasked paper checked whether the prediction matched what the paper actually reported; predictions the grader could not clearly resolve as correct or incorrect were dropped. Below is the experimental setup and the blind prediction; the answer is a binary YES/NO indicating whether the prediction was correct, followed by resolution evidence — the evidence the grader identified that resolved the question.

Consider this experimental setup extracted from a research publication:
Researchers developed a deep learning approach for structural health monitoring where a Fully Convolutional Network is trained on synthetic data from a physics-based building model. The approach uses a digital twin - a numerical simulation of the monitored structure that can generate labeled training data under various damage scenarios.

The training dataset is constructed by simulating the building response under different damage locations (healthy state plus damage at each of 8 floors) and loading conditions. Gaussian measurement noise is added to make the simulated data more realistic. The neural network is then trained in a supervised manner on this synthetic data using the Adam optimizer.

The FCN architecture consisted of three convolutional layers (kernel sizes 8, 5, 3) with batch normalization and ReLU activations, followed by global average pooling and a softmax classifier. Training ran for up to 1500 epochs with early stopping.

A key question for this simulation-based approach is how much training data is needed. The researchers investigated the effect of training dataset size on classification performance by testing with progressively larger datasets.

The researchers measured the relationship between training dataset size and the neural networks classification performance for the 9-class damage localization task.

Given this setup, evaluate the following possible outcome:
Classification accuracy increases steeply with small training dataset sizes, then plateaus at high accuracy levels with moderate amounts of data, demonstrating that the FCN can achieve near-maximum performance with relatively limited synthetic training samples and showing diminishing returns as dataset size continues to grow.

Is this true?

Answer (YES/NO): YES